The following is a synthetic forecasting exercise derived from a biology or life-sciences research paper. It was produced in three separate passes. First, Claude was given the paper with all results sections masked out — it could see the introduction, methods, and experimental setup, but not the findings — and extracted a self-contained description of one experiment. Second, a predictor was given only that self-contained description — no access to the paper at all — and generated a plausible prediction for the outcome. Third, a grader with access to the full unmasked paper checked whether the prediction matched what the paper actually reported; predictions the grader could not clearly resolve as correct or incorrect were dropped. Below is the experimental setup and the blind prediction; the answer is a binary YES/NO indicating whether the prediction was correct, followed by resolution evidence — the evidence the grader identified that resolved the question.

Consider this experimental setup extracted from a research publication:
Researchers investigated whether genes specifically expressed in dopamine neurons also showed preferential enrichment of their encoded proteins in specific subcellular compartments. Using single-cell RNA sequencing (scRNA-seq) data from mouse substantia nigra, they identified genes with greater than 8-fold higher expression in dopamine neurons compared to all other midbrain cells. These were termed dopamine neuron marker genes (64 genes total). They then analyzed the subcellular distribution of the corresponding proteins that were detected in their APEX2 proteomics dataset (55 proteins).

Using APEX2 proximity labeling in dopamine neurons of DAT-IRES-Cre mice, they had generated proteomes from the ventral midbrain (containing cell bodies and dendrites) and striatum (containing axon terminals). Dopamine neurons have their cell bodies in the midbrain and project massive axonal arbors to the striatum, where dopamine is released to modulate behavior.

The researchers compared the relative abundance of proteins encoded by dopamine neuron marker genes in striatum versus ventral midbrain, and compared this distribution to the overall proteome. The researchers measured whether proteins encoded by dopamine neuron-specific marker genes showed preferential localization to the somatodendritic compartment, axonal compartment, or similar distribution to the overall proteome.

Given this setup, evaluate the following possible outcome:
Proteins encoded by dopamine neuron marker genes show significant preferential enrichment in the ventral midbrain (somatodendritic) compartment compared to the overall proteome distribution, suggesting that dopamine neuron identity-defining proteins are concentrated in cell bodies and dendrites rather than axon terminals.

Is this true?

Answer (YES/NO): NO